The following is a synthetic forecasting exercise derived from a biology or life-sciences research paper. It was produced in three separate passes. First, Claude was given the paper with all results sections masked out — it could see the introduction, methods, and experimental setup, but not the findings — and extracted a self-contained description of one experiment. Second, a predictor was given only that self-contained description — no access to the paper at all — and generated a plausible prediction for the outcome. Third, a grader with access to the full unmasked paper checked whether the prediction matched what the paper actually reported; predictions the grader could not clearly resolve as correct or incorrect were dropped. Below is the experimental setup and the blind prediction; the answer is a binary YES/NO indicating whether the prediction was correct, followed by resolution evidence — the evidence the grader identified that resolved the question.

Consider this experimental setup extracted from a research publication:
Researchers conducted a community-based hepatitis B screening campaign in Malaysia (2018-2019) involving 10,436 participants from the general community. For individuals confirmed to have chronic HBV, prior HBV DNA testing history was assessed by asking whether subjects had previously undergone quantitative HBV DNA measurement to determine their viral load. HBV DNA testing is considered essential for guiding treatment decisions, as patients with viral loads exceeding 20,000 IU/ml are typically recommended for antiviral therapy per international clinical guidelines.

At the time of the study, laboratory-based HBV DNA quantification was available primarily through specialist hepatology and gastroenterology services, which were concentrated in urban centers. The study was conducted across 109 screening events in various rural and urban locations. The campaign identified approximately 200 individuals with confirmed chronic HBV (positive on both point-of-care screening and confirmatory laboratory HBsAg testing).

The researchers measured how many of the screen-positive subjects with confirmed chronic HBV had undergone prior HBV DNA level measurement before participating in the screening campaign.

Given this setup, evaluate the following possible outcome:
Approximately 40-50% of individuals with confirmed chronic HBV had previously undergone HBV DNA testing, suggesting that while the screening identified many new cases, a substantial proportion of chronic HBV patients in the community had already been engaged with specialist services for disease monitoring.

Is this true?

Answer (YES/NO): NO